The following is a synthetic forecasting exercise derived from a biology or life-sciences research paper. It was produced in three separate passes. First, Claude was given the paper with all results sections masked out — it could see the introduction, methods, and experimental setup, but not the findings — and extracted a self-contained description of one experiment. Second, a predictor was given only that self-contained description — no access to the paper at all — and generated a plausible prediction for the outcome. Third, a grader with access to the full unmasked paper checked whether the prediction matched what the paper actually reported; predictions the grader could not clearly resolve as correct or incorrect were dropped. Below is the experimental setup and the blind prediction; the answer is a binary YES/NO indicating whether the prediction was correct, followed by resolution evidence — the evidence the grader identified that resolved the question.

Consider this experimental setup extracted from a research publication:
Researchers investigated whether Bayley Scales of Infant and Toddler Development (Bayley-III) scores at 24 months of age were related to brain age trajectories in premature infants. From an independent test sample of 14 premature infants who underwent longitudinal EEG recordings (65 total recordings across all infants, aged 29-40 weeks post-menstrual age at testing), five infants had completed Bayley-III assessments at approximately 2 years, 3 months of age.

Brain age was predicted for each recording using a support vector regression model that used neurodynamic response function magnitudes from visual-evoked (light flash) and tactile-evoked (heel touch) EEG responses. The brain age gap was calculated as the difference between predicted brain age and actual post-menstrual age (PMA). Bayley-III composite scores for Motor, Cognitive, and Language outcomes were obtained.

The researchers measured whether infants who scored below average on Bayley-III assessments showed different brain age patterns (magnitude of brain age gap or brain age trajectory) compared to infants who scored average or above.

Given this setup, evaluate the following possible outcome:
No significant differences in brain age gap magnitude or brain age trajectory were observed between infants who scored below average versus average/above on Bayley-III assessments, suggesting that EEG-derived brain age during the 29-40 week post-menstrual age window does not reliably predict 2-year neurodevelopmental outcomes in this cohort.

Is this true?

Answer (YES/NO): NO